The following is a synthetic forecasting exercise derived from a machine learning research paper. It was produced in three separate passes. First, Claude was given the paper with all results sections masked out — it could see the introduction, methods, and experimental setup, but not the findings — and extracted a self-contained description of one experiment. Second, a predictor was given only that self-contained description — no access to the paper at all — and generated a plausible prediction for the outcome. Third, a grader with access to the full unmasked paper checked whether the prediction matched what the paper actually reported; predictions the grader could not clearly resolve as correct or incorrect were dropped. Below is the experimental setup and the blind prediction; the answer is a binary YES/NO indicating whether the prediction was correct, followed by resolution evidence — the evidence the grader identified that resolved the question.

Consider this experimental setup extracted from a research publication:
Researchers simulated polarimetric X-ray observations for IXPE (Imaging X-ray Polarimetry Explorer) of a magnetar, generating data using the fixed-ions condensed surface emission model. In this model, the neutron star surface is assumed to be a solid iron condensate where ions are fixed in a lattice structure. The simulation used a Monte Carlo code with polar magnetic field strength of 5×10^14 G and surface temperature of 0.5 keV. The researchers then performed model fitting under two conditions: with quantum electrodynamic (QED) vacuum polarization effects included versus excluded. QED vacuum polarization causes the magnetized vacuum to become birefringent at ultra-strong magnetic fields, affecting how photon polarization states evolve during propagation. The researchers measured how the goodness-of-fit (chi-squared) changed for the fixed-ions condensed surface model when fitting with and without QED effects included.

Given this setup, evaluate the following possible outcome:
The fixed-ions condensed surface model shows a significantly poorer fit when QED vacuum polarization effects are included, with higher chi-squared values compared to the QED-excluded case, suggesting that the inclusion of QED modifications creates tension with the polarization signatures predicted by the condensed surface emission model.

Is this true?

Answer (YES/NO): NO